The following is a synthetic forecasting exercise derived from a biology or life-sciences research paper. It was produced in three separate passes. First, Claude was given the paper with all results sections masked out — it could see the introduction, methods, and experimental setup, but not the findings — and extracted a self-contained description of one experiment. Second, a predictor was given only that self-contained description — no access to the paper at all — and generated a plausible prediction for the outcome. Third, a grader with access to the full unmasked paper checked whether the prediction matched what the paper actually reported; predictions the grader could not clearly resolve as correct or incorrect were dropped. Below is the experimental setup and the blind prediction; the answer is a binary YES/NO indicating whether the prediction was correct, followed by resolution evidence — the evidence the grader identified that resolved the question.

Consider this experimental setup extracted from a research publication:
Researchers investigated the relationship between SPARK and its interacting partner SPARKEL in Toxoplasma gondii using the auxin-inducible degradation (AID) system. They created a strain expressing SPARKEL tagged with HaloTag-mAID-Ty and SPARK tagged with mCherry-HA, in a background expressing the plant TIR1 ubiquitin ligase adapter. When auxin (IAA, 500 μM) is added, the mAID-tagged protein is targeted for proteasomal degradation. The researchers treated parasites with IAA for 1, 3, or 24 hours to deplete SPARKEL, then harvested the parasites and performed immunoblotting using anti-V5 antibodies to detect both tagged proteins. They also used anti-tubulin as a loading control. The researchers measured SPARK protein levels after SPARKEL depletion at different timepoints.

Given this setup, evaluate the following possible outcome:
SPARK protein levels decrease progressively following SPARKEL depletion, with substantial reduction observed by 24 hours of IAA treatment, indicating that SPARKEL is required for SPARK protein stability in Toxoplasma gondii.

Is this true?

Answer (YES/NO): NO